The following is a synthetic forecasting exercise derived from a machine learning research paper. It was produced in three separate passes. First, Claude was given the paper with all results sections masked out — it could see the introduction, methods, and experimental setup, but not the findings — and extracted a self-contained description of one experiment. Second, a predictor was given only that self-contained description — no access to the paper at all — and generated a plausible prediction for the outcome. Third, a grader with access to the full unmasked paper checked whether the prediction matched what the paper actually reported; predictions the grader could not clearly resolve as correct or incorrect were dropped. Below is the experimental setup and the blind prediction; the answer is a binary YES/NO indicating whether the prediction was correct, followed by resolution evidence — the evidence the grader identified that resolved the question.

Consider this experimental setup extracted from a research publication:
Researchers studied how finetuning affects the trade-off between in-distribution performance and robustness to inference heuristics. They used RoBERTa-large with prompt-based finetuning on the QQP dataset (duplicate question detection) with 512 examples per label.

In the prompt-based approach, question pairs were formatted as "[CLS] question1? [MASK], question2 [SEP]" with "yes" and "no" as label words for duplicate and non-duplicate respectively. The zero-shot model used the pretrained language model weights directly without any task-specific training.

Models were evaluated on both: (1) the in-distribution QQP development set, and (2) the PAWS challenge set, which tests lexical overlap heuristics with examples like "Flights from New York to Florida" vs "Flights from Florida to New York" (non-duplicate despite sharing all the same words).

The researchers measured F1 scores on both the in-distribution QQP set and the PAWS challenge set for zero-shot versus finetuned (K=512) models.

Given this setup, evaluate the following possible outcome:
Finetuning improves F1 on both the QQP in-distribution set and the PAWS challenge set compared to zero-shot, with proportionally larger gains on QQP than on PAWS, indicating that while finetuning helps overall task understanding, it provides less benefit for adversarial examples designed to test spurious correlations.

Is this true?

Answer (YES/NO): NO